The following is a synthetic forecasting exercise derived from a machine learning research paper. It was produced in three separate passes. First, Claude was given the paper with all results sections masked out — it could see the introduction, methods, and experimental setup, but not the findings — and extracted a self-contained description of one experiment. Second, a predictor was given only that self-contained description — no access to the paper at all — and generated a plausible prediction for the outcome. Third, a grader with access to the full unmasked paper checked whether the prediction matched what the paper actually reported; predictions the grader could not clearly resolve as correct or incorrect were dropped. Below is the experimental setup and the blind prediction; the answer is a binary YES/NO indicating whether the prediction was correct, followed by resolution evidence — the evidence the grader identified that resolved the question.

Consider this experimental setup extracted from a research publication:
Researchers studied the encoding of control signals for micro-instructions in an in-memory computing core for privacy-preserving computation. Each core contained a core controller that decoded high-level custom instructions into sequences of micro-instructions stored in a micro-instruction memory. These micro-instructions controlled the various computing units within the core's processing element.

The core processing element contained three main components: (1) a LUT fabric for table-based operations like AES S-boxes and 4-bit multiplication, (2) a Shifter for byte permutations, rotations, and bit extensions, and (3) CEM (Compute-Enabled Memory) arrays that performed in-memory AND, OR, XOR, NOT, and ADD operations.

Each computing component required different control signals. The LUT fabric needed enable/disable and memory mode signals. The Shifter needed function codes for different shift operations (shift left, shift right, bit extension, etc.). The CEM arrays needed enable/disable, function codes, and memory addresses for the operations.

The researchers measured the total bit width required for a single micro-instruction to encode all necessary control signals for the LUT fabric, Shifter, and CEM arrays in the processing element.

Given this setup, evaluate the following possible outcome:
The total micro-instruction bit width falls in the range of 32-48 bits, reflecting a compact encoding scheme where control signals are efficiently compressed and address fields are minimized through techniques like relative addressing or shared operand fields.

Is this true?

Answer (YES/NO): NO